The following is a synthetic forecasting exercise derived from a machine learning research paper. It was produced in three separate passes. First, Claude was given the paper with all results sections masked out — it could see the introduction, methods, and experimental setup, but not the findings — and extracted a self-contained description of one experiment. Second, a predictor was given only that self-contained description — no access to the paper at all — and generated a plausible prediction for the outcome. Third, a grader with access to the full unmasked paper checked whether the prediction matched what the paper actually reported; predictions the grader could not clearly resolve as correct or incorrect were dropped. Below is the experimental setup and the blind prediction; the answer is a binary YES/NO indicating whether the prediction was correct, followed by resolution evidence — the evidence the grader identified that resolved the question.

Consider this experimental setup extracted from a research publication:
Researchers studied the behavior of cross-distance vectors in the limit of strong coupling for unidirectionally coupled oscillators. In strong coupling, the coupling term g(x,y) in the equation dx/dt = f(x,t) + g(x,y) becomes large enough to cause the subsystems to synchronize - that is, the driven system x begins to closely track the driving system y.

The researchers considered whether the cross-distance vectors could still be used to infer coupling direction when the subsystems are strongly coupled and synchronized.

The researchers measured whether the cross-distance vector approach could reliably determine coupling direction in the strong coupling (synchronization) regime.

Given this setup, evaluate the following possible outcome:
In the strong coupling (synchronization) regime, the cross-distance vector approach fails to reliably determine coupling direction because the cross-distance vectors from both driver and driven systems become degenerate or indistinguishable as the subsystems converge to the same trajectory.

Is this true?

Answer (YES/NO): YES